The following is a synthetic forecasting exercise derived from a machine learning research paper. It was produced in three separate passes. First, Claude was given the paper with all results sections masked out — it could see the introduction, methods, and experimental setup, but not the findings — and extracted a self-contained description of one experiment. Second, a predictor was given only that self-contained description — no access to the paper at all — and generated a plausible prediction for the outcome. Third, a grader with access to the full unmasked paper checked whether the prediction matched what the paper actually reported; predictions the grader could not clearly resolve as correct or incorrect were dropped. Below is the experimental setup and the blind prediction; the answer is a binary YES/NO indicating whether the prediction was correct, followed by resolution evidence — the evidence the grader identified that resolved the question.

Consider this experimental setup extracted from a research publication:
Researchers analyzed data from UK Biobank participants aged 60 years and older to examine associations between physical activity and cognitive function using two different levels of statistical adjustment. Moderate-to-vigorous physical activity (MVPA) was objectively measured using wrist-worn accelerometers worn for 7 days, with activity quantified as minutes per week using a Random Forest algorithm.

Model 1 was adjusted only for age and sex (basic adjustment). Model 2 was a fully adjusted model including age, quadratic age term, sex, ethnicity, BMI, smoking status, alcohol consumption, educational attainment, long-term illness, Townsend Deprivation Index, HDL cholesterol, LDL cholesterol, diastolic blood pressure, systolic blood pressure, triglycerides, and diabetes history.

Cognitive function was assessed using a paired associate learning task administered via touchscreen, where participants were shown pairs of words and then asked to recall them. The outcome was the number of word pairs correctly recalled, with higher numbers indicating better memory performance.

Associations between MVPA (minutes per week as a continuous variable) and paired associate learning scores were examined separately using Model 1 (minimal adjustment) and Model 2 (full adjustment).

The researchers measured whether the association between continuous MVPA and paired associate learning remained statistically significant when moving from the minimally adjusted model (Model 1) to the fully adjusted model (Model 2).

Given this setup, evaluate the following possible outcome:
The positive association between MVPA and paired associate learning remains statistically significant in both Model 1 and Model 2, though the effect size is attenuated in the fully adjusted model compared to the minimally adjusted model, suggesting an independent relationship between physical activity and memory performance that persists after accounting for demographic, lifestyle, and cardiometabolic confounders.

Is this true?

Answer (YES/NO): YES